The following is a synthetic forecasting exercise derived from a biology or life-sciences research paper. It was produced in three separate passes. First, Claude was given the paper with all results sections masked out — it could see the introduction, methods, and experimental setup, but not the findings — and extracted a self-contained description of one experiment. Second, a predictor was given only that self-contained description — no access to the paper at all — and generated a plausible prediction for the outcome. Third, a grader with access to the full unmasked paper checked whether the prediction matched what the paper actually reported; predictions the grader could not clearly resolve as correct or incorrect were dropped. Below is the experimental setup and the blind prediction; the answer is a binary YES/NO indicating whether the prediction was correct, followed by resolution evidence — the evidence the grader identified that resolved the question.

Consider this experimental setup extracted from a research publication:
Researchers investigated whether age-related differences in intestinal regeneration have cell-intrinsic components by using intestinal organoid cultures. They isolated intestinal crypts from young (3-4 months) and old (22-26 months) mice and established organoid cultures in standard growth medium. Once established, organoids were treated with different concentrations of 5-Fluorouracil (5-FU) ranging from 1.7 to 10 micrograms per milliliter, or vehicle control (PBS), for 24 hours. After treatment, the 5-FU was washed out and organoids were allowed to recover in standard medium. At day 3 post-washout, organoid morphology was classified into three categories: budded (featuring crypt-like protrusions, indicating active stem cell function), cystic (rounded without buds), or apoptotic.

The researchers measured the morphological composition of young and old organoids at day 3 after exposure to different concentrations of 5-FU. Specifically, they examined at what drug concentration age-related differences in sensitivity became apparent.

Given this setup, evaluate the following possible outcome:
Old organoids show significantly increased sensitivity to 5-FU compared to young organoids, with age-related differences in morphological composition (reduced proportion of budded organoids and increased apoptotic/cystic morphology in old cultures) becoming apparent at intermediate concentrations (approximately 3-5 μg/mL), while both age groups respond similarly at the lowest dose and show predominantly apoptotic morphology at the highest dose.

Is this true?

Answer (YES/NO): NO